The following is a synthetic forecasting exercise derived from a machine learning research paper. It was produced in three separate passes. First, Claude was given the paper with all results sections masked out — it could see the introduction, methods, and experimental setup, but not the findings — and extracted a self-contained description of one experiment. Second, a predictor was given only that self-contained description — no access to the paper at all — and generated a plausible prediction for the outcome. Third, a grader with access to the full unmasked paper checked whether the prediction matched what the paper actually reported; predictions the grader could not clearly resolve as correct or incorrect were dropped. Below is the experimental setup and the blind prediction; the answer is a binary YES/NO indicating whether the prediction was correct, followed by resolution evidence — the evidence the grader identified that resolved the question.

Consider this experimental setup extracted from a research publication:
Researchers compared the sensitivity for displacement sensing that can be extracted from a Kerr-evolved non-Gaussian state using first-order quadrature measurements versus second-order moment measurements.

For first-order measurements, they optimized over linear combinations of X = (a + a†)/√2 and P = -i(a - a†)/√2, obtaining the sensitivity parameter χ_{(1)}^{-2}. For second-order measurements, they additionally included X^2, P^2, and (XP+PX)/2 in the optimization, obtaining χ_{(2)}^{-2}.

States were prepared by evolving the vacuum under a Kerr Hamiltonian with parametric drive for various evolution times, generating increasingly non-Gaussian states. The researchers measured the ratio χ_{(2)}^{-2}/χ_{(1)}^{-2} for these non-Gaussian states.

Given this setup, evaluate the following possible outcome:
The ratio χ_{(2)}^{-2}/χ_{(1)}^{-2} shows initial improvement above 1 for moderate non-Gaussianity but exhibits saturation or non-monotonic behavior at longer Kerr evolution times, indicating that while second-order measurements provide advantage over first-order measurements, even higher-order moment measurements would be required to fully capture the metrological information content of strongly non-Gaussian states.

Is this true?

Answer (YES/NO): NO